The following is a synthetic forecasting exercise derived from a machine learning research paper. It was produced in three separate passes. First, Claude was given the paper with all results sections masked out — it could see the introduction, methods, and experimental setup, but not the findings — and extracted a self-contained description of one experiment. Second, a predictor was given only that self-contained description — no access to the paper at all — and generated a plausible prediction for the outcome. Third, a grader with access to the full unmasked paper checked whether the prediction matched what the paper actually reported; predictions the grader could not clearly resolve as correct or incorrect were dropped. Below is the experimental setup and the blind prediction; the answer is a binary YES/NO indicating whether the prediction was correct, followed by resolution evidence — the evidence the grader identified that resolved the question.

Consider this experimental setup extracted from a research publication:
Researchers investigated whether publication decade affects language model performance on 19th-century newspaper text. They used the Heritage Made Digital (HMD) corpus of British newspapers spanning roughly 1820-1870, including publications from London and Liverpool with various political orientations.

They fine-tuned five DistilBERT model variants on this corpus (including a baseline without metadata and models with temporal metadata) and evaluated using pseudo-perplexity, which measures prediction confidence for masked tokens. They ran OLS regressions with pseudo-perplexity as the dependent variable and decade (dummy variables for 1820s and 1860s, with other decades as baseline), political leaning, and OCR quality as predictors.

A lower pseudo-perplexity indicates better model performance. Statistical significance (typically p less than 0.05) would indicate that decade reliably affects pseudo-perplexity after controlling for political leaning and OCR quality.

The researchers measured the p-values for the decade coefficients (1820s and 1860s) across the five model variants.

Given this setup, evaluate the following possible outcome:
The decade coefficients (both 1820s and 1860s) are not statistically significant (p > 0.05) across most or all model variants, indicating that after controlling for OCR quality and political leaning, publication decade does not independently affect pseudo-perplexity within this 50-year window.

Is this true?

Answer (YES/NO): NO